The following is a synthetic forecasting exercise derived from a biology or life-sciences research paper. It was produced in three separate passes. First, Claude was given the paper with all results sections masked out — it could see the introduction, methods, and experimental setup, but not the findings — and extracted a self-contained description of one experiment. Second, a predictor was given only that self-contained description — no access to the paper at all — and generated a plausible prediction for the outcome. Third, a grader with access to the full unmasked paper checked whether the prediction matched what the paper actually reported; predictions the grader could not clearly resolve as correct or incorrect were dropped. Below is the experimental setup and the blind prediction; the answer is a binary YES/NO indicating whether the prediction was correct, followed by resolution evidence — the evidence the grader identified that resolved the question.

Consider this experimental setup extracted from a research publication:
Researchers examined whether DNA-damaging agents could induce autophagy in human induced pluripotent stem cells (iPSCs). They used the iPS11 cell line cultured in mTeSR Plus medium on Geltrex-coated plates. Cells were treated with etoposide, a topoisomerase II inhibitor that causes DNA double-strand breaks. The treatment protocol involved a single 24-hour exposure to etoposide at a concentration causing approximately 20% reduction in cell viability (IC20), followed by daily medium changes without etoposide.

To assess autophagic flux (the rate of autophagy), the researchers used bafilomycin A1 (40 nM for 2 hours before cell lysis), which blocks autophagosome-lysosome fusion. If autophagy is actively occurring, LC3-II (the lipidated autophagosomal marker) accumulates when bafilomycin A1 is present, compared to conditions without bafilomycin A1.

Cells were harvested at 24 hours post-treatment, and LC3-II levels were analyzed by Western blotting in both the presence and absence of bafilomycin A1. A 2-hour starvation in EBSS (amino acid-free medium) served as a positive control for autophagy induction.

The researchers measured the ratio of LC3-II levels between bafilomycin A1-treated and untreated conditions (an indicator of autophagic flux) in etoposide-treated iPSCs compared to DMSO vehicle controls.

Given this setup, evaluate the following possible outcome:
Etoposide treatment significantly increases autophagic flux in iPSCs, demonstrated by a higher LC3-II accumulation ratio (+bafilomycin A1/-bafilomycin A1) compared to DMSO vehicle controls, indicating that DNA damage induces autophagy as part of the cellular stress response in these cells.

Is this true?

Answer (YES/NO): NO